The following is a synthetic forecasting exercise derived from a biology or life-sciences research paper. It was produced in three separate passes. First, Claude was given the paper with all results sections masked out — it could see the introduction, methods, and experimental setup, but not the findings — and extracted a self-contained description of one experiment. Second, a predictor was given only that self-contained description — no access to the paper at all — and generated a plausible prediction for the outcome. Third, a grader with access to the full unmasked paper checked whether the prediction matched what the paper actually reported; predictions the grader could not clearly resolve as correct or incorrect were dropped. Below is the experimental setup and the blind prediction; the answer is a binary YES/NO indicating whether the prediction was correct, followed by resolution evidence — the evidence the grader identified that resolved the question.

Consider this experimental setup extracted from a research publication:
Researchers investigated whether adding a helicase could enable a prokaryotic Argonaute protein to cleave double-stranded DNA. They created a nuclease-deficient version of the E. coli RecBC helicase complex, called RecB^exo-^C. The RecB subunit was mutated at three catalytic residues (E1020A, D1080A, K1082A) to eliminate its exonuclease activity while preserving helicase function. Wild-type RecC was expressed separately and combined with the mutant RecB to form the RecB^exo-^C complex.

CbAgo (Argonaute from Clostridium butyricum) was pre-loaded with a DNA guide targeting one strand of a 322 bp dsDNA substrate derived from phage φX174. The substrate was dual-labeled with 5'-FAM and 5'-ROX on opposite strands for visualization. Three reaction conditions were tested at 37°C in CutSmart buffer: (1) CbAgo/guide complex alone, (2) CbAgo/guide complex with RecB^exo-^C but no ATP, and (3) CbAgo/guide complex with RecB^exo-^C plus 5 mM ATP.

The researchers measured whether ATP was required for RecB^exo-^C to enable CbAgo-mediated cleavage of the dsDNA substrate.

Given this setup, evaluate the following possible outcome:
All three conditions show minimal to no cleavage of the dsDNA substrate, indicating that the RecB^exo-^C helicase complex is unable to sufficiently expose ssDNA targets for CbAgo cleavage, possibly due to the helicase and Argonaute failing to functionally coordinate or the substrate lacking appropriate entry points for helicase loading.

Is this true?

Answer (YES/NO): NO